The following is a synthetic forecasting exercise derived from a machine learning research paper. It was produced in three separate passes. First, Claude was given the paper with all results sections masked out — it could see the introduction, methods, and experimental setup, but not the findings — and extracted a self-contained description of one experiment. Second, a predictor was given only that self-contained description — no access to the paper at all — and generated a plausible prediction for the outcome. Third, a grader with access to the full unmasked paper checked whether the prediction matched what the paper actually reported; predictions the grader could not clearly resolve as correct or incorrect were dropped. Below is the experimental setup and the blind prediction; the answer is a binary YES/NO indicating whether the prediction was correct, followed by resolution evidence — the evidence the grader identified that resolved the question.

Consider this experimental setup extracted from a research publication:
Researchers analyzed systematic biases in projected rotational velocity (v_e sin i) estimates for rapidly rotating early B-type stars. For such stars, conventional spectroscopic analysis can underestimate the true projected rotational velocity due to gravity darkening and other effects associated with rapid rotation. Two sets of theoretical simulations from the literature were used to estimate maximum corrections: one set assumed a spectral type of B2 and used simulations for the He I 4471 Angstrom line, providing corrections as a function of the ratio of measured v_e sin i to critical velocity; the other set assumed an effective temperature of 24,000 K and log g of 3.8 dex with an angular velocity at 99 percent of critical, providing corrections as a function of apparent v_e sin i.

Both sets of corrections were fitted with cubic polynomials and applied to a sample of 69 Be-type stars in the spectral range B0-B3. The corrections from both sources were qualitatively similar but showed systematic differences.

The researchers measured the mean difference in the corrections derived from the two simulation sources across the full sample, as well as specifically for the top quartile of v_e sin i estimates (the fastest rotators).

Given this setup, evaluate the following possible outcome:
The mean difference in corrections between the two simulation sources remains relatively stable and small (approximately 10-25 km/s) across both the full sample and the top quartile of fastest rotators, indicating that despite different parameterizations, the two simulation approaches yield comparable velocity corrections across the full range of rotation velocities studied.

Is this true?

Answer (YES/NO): YES